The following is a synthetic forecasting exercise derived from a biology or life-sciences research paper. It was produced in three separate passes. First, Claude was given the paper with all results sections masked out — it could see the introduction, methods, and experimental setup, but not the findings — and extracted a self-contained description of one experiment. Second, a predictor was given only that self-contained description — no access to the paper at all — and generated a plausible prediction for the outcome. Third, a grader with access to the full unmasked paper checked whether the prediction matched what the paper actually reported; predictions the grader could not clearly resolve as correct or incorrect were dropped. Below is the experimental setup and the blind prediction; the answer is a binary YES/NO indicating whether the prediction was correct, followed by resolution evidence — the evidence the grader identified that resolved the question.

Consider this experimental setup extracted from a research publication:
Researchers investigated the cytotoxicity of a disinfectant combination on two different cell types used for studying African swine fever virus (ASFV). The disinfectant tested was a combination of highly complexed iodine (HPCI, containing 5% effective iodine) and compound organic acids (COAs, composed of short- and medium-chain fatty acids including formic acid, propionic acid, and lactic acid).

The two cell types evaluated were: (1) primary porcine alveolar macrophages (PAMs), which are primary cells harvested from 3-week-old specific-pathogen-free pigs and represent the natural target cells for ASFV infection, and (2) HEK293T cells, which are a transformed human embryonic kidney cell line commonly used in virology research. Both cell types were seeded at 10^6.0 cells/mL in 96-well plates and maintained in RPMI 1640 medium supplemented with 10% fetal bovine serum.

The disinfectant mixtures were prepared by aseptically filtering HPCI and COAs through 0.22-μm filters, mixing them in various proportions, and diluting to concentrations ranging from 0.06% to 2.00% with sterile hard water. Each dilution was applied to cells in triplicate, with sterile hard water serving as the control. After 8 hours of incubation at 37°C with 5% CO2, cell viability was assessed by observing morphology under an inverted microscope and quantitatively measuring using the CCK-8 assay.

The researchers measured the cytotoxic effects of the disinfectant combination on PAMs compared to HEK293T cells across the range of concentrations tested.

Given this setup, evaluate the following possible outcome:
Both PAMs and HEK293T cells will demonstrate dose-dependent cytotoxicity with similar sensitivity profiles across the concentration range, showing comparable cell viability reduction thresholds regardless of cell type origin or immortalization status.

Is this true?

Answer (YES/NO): NO